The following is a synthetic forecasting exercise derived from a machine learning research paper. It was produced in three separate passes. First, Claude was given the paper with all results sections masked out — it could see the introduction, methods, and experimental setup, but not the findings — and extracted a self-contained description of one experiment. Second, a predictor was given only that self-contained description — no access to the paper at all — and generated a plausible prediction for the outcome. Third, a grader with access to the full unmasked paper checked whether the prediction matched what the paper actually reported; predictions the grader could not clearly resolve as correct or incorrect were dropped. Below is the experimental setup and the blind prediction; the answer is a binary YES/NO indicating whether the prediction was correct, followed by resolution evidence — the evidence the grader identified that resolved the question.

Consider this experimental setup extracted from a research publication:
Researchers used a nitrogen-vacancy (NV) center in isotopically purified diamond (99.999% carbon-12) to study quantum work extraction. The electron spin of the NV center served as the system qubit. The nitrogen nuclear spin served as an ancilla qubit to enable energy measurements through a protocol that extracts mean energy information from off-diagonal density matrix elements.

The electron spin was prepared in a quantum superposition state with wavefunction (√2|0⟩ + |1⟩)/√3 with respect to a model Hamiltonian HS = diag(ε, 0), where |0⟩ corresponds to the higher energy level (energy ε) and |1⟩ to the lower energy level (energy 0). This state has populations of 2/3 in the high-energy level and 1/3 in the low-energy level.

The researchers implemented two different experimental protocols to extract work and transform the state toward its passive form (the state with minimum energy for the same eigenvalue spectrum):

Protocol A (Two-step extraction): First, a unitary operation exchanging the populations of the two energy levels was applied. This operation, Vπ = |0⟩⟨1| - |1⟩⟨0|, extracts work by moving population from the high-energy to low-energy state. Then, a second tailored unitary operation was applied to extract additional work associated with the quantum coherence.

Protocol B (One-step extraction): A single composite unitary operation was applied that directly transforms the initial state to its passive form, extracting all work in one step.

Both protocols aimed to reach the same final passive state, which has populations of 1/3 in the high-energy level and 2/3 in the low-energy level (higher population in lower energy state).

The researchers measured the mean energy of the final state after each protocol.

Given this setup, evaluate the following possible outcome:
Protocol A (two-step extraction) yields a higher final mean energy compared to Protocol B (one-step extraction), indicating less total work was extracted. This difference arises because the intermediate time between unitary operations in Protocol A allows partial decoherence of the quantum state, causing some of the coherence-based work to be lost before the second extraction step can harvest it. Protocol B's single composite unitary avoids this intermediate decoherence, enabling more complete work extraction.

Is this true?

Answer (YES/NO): NO